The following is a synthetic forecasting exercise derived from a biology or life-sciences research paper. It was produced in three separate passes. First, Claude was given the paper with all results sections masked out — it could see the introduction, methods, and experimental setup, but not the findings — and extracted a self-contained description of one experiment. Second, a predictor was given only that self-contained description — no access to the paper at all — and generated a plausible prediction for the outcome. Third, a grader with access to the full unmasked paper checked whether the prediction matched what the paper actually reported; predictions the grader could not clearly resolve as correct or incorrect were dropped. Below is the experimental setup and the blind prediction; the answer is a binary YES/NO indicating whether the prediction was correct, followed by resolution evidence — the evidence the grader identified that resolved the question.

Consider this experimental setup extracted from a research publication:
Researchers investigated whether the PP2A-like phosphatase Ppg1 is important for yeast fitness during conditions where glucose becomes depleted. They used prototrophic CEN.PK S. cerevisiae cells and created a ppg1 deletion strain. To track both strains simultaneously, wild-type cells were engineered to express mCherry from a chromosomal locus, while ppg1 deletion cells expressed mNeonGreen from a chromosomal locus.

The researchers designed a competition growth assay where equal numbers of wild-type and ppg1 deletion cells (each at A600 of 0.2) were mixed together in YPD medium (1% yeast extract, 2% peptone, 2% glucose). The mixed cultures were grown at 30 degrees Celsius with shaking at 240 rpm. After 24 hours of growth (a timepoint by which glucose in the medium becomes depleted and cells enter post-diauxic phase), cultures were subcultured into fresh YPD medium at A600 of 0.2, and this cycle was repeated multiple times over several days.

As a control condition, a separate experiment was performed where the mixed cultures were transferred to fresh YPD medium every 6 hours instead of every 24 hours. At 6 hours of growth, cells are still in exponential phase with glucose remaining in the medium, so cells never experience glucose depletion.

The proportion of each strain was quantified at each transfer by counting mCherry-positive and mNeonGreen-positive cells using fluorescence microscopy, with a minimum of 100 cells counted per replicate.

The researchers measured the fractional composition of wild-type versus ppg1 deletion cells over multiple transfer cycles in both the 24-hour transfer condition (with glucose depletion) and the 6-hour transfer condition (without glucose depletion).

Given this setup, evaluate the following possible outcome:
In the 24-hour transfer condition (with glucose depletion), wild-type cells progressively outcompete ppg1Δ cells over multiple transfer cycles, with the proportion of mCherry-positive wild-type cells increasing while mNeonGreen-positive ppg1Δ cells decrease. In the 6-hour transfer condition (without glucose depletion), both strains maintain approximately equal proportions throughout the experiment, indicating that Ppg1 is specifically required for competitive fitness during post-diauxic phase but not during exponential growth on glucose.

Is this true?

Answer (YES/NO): YES